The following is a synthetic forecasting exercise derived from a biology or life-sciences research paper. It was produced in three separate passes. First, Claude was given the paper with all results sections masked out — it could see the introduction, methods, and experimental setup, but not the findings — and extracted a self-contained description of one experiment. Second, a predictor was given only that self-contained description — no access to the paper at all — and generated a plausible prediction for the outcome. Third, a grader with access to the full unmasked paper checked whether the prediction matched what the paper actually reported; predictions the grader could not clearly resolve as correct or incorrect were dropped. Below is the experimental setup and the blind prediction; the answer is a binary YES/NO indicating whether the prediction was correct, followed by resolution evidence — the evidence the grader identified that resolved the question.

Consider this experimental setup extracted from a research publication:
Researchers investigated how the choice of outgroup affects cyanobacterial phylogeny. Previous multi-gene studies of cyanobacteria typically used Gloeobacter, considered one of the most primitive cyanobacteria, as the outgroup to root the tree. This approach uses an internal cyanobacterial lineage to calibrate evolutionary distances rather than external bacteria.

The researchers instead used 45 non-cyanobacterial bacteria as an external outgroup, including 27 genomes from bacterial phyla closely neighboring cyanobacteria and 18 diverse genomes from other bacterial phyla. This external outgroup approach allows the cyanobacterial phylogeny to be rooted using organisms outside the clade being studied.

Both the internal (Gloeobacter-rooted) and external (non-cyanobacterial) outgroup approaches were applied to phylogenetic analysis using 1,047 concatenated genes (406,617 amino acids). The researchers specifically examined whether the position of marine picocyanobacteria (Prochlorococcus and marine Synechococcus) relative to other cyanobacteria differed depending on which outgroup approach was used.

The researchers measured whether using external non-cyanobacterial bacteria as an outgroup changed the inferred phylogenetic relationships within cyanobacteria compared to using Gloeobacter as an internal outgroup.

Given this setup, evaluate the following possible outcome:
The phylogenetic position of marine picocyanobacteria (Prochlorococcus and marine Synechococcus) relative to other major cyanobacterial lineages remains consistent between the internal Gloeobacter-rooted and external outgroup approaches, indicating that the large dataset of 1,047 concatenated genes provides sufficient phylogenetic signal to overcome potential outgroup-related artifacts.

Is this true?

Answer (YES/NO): NO